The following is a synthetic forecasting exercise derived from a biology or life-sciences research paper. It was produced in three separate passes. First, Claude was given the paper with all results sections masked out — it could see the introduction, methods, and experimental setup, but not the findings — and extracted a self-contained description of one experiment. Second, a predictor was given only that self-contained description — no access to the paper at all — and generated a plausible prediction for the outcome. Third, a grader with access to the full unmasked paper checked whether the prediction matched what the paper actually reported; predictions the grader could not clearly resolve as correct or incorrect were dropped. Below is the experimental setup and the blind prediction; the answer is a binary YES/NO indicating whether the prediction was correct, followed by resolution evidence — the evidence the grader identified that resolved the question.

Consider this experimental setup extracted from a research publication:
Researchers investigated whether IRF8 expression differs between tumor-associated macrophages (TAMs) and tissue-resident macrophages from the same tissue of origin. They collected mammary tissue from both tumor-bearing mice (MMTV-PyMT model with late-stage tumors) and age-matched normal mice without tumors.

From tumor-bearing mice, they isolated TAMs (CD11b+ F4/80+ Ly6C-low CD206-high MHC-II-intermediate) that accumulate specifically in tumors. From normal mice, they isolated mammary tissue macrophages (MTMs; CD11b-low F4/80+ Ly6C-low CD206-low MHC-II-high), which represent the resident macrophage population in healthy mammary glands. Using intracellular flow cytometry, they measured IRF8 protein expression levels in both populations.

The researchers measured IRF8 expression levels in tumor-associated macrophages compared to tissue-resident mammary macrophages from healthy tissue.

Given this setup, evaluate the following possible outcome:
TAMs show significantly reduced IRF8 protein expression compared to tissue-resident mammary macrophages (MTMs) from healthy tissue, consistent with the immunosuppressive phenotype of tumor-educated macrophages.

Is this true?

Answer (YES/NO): NO